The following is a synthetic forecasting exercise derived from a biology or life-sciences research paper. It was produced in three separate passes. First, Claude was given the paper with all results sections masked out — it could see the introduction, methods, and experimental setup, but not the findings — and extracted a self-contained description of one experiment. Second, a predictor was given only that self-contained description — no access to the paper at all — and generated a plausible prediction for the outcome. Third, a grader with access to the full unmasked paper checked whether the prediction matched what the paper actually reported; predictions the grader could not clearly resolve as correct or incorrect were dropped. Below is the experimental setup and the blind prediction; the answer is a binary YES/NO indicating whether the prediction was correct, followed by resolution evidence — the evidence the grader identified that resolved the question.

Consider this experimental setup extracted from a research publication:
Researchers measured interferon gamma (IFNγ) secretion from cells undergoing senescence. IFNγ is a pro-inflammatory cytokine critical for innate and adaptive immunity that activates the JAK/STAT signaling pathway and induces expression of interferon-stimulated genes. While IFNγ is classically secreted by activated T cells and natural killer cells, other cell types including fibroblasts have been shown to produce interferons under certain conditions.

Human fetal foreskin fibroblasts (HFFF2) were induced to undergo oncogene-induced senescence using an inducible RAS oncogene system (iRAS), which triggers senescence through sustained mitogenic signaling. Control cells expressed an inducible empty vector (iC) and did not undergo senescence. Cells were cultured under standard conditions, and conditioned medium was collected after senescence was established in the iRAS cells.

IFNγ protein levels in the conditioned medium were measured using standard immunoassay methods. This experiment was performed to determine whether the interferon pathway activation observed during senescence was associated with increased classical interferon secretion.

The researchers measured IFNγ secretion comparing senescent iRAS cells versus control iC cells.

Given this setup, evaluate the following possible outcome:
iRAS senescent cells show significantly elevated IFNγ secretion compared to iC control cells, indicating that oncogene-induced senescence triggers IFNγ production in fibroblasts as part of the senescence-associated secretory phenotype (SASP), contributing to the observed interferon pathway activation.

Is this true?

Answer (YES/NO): NO